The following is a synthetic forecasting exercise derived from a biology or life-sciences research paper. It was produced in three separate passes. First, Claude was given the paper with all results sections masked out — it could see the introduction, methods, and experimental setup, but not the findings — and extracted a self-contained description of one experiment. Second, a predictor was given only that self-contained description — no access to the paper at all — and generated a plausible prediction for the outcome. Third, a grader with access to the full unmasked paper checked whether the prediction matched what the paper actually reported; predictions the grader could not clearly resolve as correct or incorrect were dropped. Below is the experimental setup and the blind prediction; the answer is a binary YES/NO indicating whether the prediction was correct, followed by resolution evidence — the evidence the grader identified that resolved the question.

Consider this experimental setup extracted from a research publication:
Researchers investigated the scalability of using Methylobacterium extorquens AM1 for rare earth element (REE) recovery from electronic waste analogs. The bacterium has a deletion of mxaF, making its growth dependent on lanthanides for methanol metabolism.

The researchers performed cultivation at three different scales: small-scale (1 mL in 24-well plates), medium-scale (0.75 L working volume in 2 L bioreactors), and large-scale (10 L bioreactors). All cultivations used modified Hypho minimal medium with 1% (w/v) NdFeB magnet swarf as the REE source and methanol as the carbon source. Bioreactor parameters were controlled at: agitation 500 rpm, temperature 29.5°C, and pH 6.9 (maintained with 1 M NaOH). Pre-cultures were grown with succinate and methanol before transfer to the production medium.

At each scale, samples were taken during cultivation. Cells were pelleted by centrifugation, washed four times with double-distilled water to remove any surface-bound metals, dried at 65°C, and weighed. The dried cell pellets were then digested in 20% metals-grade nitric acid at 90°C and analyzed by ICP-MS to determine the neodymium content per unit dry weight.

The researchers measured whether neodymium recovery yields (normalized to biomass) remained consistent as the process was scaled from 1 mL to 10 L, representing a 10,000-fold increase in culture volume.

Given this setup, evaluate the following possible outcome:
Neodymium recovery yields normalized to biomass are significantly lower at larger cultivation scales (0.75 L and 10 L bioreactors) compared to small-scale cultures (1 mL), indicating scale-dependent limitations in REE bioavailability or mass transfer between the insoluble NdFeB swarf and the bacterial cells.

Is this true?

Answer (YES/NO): NO